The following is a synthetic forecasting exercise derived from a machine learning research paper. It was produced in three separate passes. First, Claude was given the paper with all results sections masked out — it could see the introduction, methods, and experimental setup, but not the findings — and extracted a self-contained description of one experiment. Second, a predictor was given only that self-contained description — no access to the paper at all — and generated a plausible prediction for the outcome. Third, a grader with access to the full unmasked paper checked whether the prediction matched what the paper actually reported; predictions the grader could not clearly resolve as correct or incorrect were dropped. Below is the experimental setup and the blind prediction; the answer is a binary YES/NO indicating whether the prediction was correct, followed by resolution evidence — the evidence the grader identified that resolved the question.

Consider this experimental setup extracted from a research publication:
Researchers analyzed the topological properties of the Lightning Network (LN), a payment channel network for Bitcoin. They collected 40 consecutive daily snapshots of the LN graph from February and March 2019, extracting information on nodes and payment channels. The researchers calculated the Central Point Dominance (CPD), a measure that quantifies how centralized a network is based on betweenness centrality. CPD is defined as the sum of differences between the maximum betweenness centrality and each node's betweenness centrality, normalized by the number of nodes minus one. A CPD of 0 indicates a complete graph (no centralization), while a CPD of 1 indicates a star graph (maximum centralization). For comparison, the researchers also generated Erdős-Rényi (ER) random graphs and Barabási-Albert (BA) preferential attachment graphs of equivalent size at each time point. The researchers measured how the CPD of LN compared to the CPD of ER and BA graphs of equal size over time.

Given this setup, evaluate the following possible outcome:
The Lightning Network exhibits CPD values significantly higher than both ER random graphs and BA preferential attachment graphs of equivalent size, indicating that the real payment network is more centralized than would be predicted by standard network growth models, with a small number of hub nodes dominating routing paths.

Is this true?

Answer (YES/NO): YES